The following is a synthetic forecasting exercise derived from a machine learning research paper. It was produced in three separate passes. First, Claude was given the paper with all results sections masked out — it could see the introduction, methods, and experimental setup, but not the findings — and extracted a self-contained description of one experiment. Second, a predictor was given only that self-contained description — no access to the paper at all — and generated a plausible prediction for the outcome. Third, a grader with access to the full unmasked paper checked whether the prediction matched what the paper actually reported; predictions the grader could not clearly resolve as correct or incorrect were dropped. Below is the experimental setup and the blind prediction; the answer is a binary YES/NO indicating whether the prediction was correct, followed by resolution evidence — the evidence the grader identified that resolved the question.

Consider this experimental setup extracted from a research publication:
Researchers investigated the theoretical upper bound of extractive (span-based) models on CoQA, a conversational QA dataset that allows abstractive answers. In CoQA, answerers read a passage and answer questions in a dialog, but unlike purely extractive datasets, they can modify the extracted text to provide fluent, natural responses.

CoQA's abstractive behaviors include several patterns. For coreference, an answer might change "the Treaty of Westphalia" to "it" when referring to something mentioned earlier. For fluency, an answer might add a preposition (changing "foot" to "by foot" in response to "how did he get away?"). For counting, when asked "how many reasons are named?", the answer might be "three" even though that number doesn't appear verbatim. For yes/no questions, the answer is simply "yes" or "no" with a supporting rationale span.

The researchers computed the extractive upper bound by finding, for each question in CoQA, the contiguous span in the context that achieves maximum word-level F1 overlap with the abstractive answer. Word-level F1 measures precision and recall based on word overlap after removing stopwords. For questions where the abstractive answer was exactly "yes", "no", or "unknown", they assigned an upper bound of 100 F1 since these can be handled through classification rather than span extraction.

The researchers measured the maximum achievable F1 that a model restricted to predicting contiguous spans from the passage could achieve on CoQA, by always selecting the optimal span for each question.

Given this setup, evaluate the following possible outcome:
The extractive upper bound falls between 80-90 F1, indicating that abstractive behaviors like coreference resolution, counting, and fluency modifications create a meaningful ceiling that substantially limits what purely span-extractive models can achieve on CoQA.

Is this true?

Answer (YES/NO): NO